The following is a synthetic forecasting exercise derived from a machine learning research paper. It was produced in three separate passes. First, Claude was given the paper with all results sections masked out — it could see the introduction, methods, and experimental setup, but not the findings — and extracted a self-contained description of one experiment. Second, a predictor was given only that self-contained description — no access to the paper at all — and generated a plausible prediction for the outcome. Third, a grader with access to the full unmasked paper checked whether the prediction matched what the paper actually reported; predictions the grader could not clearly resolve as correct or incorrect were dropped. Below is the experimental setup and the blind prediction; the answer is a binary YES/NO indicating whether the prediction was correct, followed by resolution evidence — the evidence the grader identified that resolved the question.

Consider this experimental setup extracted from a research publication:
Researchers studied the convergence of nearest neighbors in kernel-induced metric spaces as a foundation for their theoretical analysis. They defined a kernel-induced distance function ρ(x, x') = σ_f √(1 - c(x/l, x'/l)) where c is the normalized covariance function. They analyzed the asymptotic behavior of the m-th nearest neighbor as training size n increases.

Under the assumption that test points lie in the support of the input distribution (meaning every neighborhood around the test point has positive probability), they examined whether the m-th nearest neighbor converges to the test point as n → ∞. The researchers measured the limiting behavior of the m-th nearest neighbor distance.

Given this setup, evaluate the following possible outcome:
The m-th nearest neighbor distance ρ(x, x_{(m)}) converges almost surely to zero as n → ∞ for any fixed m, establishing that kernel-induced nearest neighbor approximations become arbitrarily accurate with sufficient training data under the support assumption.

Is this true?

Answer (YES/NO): YES